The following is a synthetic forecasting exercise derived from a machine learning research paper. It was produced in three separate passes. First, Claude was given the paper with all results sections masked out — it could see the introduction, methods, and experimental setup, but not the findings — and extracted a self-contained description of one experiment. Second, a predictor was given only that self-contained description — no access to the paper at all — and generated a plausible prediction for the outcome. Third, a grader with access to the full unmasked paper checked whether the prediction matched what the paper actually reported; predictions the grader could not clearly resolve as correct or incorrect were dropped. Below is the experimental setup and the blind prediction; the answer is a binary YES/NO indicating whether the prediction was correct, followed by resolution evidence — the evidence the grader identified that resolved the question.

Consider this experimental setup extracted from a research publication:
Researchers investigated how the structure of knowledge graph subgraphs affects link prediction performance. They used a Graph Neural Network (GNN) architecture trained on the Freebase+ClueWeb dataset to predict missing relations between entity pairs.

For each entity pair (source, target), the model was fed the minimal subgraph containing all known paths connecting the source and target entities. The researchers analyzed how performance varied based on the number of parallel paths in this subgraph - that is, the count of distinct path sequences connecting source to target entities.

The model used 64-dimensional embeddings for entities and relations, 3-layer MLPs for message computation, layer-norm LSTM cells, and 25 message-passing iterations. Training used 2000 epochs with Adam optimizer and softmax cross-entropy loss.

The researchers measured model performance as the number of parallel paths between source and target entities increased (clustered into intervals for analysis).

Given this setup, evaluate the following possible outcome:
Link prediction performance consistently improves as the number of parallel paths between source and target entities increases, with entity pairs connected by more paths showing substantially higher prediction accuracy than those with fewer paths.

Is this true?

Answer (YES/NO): NO